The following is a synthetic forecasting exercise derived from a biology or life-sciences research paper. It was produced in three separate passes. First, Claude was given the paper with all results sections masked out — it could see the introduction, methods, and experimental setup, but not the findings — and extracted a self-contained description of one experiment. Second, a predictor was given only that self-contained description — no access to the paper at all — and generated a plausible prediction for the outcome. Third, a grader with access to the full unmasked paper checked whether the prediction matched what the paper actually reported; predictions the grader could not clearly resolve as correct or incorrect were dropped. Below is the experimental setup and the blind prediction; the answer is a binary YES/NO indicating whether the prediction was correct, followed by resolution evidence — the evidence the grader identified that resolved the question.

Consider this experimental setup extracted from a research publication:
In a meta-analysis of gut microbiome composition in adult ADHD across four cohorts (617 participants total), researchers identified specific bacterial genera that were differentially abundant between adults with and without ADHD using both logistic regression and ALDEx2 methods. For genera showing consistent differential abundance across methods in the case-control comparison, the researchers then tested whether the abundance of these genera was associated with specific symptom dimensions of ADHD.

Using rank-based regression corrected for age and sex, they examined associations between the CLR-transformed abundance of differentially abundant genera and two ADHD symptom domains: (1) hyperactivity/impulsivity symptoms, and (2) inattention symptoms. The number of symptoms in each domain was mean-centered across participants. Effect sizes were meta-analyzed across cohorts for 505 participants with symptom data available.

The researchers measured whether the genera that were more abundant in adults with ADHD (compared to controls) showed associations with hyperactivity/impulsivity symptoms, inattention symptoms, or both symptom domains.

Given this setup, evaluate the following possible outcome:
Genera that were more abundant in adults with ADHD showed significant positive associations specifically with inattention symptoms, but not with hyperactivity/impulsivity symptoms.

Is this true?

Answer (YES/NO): NO